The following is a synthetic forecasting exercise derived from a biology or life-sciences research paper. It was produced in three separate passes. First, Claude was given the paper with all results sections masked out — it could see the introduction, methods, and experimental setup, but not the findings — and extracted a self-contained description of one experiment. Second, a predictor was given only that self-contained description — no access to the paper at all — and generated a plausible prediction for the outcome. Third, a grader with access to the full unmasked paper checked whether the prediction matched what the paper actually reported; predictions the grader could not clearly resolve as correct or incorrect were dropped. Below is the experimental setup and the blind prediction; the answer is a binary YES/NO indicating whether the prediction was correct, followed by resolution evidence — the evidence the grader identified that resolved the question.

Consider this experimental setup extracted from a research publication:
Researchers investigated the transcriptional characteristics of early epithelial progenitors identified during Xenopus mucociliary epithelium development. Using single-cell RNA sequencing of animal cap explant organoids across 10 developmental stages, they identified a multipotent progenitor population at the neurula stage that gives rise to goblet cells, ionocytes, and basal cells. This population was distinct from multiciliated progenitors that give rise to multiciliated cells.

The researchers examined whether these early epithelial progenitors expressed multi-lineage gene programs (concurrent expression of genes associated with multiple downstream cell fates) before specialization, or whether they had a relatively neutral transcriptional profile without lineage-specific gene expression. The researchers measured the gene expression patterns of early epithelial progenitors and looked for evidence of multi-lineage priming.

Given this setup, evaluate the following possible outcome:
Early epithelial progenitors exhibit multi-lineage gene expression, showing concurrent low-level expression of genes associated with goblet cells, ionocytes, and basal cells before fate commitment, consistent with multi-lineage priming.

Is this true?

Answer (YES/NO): YES